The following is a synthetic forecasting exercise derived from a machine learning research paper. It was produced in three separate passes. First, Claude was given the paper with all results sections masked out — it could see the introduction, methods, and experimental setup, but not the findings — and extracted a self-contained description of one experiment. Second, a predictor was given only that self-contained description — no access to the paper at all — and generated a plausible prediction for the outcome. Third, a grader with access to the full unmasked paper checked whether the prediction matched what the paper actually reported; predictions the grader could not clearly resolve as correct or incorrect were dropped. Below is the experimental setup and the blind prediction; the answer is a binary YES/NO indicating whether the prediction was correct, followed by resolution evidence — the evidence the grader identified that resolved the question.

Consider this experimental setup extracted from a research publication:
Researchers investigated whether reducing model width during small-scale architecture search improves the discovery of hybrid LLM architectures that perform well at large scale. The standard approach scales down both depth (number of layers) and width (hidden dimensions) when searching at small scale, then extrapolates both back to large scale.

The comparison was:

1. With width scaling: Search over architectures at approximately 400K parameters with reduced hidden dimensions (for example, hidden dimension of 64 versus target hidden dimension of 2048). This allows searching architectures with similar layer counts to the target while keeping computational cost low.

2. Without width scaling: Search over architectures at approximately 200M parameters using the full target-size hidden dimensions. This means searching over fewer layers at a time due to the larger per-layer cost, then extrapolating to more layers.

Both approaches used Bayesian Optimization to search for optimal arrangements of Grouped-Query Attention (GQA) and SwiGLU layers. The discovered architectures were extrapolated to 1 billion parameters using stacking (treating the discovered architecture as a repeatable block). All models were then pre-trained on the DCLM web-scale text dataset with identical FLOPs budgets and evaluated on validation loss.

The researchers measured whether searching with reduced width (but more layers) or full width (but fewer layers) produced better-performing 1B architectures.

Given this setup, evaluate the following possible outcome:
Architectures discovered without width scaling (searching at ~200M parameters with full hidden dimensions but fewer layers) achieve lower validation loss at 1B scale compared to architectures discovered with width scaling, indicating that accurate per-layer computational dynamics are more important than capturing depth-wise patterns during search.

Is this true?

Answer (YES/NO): NO